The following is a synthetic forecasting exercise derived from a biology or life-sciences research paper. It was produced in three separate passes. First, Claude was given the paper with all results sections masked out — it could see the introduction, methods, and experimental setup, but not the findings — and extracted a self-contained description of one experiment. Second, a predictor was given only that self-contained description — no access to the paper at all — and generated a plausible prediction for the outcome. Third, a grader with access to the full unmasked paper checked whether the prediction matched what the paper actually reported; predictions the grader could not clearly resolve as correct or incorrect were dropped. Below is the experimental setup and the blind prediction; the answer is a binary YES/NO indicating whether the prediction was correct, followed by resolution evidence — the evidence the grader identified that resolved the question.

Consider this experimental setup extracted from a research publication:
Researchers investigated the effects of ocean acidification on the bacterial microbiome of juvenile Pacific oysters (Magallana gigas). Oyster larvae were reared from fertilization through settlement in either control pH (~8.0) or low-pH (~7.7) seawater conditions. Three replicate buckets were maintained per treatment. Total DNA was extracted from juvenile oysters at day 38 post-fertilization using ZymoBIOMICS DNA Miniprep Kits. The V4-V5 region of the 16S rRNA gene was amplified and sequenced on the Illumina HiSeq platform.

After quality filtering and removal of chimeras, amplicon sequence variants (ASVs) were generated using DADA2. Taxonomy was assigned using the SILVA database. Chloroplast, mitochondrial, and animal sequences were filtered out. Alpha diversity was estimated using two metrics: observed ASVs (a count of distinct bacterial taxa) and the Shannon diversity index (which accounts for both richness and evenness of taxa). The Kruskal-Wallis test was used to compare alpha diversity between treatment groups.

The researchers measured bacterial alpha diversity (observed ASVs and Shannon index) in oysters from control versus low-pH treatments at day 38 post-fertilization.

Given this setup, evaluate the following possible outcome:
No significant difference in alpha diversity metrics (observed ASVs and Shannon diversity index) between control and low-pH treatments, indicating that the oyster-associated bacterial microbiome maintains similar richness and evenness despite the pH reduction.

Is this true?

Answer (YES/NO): YES